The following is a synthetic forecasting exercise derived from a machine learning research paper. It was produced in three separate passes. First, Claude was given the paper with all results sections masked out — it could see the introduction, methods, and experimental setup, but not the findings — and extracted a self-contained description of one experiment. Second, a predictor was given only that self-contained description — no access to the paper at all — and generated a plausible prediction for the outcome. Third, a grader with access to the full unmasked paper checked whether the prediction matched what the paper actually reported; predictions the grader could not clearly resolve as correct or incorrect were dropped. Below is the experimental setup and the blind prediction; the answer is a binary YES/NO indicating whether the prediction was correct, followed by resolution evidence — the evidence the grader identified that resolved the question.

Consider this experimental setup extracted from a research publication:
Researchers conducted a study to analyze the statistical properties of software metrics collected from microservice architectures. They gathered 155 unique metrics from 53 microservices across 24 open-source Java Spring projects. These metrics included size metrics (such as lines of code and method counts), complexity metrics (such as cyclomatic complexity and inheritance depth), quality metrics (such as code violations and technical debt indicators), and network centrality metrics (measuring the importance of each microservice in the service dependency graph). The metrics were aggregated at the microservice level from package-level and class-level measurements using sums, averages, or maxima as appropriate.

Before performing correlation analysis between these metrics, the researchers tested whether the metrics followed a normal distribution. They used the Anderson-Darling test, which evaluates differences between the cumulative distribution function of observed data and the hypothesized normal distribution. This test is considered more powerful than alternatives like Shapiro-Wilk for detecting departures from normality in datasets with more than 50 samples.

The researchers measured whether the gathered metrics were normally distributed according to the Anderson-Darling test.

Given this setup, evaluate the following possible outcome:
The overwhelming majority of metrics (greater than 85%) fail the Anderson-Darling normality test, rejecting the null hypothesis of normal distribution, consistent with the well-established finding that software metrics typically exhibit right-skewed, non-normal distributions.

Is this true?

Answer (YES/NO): YES